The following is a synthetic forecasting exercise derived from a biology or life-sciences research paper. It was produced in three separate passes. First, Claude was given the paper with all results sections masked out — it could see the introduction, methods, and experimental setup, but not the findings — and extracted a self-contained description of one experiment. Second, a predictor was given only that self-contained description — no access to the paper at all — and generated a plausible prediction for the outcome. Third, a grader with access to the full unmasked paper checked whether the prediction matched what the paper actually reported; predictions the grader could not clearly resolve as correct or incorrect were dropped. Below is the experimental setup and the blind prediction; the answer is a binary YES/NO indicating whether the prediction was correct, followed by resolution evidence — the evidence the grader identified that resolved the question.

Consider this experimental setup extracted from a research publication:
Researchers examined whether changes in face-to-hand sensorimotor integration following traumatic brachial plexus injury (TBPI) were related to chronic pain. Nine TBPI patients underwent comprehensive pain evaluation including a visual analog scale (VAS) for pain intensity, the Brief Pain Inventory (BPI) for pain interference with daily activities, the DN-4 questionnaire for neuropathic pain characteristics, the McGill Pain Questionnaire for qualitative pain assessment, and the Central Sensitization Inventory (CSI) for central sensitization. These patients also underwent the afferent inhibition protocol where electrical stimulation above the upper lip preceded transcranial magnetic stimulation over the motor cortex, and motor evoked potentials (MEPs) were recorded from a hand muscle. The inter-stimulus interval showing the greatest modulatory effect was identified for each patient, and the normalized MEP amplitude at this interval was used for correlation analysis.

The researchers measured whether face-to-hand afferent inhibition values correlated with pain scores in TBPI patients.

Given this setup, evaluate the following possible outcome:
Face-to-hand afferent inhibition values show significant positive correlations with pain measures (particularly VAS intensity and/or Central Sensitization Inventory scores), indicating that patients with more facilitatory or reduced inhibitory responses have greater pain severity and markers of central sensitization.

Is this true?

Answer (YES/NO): YES